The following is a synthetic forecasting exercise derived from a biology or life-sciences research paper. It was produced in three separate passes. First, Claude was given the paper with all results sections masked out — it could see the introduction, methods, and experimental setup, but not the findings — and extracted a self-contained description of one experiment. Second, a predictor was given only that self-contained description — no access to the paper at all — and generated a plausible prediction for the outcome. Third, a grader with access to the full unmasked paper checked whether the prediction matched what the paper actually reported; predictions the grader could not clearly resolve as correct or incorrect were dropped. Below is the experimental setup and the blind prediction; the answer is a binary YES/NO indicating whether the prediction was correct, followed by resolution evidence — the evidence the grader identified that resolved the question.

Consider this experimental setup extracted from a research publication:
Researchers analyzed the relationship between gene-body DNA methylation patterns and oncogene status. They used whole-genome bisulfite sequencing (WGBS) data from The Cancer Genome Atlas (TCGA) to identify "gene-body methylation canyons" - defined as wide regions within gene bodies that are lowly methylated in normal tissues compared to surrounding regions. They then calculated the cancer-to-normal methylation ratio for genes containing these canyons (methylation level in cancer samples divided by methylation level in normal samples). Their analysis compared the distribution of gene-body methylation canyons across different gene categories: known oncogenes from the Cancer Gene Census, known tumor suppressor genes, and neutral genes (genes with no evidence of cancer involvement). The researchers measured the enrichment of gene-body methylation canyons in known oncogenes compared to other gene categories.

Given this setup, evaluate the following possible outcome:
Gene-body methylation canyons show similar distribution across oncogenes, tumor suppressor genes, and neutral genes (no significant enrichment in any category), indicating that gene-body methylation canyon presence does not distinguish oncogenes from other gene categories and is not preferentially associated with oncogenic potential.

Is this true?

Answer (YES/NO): NO